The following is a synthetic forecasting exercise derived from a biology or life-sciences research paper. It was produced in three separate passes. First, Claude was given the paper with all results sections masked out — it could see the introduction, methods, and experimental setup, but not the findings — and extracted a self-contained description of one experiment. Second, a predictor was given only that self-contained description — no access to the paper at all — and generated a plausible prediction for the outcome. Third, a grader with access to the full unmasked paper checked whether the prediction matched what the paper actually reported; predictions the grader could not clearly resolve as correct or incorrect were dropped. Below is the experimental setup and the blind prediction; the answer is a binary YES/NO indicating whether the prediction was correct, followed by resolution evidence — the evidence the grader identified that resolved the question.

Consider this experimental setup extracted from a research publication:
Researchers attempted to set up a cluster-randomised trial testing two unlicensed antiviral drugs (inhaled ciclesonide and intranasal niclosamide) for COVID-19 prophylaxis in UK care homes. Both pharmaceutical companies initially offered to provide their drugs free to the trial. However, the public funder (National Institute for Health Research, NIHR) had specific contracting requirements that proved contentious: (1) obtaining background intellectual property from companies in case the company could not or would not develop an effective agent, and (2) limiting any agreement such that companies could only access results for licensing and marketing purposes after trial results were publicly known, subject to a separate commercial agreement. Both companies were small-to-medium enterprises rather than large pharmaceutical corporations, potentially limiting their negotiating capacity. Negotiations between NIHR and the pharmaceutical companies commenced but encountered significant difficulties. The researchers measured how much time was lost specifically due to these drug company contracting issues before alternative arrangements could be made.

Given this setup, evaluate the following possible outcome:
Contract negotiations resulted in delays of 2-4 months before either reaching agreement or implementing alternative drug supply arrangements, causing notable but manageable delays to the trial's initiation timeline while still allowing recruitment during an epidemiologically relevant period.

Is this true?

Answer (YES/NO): NO